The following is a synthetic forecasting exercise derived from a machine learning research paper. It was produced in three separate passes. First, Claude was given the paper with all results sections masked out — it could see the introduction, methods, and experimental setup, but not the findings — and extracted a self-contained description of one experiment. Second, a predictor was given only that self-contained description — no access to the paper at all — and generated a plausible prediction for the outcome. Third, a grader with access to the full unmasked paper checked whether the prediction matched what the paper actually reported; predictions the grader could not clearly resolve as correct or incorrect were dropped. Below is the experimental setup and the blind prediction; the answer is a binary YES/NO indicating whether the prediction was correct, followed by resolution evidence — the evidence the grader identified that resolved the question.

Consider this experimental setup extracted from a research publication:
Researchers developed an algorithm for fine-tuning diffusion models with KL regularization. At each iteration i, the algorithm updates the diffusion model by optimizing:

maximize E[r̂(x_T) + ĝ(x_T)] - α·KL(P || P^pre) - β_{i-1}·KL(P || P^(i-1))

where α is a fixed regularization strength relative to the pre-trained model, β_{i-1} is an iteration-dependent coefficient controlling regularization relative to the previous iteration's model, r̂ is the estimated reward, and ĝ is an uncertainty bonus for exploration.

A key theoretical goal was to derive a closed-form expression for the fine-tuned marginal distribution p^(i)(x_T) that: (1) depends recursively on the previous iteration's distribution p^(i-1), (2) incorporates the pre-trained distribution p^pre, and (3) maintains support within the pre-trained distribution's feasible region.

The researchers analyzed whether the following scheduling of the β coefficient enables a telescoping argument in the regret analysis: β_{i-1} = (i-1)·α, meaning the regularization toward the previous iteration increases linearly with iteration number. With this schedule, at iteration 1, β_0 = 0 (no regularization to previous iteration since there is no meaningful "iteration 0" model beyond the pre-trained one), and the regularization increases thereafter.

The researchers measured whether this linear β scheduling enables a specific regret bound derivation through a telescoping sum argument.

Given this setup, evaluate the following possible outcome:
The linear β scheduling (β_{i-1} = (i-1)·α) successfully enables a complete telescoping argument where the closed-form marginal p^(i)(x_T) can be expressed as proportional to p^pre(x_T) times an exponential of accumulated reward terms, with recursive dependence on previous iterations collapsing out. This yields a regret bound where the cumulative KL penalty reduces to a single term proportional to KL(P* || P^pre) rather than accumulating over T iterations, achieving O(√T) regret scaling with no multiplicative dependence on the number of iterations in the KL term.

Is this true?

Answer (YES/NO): NO